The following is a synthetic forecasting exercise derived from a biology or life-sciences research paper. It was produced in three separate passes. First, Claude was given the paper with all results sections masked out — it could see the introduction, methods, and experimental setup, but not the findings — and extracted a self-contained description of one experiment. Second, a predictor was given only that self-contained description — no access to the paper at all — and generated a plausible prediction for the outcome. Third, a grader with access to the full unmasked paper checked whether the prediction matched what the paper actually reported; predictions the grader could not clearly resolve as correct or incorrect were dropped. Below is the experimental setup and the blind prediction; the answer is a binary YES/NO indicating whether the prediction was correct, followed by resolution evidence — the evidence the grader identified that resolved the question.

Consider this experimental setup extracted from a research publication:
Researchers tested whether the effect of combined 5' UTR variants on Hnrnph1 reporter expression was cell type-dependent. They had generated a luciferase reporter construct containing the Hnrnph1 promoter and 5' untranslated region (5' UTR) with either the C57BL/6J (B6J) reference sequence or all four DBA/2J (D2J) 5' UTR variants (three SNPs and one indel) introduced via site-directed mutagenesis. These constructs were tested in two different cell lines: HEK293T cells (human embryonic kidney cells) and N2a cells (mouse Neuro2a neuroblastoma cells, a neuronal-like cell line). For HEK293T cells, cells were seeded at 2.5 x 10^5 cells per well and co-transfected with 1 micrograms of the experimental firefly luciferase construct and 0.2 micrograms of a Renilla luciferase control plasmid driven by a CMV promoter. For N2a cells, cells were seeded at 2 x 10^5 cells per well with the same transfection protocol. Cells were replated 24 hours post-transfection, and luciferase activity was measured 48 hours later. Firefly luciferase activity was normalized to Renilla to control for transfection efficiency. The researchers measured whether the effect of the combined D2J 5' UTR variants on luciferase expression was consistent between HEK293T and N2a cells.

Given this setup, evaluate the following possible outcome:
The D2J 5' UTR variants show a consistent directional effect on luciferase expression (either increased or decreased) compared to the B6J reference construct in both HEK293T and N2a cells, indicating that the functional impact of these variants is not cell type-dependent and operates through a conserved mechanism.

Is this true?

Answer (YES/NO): YES